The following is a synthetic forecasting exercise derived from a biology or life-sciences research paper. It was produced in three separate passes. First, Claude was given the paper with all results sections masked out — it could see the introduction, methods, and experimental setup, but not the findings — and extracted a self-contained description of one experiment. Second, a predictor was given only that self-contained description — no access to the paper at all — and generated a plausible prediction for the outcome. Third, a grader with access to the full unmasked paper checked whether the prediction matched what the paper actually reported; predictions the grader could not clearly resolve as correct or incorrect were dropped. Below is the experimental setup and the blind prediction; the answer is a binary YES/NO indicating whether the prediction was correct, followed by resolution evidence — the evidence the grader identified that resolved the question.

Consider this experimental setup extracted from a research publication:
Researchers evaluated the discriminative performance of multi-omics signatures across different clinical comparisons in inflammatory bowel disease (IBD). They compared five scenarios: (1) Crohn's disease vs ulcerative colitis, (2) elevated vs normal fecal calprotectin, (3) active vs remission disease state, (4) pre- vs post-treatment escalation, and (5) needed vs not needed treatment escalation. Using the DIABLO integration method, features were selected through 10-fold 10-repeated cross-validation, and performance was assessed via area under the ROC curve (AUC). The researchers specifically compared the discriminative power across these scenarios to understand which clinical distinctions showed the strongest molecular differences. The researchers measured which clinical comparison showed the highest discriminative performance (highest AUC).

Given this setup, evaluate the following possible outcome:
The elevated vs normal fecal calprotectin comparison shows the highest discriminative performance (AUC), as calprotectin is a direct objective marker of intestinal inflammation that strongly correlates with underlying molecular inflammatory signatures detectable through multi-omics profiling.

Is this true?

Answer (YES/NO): NO